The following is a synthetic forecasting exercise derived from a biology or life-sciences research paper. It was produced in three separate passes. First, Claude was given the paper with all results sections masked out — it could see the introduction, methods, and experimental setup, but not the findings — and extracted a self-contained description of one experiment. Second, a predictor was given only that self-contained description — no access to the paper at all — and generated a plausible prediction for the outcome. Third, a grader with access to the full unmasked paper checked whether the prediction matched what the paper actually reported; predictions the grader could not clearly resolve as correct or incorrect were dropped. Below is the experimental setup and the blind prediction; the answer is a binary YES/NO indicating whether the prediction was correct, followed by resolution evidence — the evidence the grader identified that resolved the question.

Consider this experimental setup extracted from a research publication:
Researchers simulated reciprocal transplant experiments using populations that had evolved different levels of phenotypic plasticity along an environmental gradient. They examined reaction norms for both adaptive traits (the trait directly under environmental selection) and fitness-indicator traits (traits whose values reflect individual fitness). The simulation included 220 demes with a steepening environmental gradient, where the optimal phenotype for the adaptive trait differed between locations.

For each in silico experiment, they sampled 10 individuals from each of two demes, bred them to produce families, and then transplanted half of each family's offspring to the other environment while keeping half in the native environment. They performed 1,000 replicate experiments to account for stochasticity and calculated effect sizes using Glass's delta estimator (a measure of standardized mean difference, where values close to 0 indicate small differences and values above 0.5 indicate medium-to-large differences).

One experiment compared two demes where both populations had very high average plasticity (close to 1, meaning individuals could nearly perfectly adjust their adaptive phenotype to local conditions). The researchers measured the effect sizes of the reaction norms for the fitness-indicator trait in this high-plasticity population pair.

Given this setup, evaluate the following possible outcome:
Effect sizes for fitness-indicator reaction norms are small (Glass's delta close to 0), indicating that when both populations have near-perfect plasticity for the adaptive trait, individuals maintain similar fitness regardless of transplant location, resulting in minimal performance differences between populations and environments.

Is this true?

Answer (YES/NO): NO